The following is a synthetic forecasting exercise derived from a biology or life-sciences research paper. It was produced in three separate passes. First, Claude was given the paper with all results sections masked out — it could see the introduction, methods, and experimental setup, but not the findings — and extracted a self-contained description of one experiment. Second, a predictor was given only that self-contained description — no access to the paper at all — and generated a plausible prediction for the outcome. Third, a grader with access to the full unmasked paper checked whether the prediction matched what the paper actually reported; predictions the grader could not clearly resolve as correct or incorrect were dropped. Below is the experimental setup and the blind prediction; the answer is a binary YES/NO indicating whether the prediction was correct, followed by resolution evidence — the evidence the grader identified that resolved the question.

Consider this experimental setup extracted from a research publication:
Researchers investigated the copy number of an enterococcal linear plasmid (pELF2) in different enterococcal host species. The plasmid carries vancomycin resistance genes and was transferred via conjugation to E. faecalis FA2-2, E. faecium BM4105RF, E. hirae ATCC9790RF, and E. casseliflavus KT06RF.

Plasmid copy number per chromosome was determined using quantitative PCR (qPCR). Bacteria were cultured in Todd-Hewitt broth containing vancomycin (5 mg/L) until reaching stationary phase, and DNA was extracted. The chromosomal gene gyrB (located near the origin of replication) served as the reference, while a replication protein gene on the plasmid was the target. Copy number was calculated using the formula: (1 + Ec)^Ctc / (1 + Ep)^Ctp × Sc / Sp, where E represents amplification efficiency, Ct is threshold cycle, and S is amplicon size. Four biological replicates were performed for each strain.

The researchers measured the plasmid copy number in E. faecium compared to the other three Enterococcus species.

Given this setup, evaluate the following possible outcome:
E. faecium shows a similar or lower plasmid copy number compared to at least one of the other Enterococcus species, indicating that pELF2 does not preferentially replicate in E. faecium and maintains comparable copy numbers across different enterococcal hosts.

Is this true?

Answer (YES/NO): NO